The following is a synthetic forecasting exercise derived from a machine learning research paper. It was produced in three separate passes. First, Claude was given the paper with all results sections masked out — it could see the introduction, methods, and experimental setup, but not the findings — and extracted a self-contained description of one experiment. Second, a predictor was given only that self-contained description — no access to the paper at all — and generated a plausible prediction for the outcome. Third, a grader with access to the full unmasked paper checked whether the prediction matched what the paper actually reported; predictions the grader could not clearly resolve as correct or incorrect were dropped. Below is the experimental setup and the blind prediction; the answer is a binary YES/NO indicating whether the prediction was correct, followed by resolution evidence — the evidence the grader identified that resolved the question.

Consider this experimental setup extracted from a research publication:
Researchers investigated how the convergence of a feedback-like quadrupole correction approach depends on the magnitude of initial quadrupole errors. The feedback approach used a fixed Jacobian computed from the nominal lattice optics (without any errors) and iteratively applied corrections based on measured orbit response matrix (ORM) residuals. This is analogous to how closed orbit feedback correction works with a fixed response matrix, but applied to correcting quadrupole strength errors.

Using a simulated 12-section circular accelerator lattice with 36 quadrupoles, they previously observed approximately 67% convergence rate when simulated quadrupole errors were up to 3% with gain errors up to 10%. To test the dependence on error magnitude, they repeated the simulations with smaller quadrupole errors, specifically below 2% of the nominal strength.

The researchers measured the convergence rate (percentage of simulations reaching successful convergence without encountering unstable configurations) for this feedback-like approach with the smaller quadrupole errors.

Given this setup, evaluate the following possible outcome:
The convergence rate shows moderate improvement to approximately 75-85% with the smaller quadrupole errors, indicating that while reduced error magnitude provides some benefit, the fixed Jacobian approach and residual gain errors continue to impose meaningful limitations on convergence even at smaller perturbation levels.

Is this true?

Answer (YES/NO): NO